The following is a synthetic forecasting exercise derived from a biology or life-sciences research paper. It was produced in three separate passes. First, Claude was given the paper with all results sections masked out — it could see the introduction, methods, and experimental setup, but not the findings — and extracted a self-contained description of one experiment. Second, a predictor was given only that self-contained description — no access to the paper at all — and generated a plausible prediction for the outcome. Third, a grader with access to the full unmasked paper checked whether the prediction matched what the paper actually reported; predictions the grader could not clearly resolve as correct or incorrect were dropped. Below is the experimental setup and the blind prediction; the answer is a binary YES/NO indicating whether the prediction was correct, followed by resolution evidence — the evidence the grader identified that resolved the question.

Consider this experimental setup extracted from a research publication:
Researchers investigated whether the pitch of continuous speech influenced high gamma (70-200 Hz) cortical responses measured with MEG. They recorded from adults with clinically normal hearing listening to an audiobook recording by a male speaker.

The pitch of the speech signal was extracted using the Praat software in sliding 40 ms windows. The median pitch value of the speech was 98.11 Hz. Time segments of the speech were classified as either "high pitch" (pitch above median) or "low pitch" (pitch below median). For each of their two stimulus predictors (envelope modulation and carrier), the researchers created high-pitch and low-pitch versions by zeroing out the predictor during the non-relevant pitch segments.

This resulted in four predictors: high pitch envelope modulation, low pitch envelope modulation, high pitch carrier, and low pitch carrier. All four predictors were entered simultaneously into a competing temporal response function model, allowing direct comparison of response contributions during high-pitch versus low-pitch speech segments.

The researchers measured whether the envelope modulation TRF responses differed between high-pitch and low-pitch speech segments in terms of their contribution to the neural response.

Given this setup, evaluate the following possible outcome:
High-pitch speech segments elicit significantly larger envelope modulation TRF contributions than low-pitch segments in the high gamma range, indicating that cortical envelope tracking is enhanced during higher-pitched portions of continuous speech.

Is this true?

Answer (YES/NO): NO